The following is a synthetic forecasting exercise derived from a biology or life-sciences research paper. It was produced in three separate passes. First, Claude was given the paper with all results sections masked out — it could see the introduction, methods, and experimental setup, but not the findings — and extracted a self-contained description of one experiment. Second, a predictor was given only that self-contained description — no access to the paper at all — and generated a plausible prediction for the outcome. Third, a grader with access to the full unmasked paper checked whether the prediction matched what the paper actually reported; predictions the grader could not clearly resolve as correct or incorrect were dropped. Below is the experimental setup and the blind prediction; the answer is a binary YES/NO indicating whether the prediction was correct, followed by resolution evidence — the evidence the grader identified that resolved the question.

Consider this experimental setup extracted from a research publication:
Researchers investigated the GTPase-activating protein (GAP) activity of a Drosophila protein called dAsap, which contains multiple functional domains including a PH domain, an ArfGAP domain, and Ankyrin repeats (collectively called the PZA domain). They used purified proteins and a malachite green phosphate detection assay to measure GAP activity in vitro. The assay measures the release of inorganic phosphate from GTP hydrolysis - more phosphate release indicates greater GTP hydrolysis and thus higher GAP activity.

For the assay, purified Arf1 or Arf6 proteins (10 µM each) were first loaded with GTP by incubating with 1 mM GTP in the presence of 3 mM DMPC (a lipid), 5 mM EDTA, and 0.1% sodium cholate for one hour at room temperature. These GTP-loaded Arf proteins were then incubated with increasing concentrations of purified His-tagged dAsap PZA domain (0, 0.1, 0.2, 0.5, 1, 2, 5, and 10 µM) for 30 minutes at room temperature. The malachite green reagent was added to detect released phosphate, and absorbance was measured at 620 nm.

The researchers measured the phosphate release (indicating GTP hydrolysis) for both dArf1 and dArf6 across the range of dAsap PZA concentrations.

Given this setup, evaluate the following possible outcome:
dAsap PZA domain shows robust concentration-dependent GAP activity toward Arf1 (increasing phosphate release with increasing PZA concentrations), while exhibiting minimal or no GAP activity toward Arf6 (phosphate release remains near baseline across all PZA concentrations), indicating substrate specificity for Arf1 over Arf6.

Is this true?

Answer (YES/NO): NO